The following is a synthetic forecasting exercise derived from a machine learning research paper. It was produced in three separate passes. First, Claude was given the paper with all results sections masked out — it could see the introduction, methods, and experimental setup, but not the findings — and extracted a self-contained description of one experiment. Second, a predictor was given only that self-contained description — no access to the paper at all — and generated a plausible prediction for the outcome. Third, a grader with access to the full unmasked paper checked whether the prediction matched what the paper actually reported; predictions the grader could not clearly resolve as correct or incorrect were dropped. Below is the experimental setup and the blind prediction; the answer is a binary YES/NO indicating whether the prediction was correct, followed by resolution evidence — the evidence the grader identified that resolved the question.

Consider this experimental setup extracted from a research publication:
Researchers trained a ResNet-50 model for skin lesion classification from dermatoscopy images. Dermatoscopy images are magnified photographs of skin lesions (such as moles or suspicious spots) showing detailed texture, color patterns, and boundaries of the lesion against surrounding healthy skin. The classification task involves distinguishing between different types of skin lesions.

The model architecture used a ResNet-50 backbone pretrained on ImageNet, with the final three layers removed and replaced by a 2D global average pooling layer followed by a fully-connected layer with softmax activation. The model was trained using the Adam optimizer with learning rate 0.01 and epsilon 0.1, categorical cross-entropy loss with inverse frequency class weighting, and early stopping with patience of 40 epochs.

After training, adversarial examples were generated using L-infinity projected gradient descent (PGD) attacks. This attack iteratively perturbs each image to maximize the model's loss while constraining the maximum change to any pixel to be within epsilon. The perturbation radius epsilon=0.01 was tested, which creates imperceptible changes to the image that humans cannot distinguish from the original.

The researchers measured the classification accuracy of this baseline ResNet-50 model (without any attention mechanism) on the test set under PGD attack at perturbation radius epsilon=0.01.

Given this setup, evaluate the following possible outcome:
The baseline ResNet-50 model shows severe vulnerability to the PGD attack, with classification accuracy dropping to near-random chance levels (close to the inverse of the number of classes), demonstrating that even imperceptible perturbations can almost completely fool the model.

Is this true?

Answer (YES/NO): NO